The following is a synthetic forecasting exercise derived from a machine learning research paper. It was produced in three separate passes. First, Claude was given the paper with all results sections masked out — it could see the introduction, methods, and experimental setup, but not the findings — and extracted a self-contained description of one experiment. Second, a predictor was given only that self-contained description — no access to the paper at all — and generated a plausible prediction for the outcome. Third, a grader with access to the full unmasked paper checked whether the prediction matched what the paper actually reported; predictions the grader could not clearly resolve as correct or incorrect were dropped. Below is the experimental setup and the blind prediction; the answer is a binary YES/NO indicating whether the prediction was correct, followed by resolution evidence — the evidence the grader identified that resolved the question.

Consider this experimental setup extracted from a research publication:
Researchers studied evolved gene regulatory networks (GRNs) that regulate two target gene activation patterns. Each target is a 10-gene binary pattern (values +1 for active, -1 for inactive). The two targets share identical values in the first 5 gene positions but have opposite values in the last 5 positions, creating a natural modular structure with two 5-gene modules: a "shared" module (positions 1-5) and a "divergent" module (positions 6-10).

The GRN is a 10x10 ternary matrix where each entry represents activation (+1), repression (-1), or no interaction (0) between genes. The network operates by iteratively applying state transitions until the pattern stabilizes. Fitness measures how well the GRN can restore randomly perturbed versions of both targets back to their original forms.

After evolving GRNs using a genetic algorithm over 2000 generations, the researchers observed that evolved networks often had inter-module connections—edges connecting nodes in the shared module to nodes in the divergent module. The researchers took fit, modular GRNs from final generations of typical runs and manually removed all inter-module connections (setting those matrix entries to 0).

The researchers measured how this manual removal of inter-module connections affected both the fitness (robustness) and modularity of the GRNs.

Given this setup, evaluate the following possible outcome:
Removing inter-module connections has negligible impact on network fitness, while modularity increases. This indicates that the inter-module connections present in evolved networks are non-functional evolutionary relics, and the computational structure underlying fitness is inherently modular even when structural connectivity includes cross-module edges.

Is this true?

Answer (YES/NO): NO